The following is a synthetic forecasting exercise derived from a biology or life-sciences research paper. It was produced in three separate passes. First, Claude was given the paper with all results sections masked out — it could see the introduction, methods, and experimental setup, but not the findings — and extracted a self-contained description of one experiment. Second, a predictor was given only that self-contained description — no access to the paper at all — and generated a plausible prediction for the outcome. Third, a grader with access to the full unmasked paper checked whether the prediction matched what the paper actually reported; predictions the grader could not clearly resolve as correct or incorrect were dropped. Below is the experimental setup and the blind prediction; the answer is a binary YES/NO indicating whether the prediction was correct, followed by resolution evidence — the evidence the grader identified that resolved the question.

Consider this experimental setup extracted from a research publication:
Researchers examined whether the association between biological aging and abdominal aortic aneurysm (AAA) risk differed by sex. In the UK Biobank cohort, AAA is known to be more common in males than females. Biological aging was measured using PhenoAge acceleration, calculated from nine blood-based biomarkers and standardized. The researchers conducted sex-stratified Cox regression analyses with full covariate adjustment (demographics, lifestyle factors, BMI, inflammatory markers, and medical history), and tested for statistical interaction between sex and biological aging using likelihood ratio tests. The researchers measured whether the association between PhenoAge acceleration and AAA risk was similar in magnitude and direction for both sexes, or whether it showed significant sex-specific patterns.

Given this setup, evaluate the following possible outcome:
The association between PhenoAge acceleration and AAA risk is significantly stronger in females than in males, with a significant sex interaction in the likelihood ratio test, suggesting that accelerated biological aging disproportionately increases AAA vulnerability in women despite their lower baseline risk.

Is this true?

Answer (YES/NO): NO